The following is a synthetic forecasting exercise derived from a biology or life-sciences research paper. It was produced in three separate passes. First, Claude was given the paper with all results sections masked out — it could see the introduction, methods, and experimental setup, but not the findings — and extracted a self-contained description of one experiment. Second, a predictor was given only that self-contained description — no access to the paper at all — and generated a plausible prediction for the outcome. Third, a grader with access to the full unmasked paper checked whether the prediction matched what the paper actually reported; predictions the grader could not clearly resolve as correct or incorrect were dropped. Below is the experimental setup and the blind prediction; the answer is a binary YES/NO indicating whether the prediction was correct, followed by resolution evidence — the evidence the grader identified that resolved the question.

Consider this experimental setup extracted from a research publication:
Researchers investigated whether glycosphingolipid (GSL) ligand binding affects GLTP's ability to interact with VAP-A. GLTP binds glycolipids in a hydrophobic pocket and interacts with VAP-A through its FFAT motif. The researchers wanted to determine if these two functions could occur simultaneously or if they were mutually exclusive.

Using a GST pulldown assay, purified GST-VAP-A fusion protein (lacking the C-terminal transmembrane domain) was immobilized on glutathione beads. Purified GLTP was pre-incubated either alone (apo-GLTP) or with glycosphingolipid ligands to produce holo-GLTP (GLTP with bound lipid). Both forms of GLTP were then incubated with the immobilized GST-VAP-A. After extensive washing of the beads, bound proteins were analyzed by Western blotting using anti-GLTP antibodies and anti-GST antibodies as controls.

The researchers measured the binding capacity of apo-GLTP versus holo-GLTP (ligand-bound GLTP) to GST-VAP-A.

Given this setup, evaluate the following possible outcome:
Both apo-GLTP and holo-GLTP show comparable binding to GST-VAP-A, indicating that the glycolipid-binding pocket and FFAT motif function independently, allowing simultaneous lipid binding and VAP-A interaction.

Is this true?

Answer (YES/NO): NO